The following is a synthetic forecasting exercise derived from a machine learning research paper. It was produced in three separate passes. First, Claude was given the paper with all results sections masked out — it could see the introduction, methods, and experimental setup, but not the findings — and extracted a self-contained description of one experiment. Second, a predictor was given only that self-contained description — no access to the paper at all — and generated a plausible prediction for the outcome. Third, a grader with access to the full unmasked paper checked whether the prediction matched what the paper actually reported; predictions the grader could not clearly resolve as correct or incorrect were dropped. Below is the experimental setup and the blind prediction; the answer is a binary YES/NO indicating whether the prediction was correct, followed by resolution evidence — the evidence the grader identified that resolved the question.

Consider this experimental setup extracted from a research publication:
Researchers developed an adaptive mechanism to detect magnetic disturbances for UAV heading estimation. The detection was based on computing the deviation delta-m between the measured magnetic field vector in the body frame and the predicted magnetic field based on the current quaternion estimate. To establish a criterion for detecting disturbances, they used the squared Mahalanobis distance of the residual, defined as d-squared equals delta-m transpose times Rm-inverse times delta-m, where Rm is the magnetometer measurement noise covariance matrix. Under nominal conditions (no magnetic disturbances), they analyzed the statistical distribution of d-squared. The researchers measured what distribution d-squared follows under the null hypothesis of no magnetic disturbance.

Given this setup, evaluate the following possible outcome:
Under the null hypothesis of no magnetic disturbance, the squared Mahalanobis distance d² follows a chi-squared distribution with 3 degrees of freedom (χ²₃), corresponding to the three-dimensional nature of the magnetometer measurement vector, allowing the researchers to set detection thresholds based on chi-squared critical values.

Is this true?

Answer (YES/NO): YES